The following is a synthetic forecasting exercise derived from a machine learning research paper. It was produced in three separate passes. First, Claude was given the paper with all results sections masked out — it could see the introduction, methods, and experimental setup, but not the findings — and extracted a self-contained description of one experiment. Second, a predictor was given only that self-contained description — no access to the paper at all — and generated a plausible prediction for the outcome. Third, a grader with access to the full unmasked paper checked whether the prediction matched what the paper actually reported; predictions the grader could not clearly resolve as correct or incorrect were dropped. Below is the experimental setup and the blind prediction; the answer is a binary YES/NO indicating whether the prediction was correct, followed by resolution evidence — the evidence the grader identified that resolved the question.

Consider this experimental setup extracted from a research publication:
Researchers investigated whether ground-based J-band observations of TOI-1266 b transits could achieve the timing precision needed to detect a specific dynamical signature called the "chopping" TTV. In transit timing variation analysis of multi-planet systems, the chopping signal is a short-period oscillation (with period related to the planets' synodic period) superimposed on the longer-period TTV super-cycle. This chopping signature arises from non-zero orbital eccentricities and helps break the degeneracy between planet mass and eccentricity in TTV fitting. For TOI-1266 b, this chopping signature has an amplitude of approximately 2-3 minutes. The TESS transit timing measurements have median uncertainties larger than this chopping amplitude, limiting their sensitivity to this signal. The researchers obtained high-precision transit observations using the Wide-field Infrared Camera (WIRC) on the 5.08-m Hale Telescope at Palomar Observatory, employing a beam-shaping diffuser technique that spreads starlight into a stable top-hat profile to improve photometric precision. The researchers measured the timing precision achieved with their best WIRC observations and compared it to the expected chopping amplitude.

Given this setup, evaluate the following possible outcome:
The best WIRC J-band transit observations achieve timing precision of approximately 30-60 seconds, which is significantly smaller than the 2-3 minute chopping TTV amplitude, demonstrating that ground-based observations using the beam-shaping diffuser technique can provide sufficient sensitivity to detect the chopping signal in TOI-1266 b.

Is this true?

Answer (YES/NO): NO